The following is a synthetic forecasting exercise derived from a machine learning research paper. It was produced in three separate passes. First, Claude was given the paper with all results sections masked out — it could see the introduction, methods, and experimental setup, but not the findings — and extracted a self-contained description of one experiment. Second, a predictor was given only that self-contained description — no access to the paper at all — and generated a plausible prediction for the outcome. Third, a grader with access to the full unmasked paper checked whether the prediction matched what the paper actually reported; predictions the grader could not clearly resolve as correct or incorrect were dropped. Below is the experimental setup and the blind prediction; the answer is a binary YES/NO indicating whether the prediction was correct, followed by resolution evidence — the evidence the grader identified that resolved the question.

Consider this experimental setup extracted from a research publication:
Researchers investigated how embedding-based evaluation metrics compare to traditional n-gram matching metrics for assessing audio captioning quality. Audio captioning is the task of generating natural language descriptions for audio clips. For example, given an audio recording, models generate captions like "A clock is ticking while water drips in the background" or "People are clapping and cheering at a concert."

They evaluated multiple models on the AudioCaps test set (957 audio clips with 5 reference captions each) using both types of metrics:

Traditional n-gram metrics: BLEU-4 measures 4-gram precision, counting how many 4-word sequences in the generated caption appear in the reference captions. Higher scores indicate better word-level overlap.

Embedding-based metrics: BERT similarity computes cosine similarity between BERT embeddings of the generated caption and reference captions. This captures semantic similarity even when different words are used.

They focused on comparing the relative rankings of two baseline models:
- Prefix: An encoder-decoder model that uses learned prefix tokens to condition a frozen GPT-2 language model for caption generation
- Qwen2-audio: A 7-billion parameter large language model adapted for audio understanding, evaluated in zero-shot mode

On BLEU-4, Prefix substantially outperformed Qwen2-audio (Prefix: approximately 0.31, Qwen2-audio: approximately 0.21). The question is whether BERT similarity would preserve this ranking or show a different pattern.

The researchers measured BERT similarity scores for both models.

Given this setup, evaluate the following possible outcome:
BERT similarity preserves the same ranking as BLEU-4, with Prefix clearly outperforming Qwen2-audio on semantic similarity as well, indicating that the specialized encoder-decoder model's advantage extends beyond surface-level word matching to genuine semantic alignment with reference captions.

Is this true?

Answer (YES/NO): NO